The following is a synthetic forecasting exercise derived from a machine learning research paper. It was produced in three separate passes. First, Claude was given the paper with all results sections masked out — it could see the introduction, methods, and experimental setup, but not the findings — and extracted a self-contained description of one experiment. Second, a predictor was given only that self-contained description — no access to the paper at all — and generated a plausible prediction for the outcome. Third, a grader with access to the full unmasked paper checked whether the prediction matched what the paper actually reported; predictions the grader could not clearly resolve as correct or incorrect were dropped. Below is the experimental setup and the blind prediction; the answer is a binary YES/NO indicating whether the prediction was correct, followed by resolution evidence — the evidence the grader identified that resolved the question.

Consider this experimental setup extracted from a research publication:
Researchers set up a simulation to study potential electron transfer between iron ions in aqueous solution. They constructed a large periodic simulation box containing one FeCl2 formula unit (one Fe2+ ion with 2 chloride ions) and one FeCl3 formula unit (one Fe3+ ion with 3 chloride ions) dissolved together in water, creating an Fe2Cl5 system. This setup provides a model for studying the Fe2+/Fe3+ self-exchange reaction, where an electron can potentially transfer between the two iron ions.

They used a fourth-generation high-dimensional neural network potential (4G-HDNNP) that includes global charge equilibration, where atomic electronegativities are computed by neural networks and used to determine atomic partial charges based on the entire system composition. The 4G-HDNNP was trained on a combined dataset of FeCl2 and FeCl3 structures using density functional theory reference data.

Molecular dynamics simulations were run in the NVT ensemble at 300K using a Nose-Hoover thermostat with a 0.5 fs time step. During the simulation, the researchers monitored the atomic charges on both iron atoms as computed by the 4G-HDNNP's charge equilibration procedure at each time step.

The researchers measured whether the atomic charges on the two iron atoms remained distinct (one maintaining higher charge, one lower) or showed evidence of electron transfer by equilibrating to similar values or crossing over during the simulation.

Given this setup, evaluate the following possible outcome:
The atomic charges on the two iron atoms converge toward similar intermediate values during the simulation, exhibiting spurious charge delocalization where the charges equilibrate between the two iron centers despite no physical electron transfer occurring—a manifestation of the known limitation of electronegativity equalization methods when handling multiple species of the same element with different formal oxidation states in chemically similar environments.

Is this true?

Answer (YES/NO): NO